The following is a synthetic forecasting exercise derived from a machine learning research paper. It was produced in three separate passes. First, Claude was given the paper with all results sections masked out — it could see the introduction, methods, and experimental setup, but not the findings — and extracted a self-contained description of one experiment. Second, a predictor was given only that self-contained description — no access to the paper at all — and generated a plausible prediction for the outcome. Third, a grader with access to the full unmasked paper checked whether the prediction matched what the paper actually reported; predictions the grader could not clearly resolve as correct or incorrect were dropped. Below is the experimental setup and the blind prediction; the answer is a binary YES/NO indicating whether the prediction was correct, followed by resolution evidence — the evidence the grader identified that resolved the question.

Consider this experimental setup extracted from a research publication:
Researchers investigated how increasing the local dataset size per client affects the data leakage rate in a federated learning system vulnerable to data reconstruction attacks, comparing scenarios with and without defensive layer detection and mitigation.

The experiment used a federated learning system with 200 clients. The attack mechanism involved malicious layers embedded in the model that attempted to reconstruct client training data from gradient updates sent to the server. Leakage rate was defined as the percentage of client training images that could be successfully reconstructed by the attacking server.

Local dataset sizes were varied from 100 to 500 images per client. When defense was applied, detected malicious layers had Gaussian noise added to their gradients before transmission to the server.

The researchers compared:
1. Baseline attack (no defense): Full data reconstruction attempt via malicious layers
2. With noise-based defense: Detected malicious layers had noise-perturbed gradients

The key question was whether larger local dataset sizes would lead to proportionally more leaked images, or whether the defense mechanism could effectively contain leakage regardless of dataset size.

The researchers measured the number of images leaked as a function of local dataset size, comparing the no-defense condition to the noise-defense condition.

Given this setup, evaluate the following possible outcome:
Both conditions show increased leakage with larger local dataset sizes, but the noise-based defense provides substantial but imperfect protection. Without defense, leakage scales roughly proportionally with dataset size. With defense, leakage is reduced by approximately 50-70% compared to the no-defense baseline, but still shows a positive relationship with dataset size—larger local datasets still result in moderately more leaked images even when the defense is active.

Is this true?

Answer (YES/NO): NO